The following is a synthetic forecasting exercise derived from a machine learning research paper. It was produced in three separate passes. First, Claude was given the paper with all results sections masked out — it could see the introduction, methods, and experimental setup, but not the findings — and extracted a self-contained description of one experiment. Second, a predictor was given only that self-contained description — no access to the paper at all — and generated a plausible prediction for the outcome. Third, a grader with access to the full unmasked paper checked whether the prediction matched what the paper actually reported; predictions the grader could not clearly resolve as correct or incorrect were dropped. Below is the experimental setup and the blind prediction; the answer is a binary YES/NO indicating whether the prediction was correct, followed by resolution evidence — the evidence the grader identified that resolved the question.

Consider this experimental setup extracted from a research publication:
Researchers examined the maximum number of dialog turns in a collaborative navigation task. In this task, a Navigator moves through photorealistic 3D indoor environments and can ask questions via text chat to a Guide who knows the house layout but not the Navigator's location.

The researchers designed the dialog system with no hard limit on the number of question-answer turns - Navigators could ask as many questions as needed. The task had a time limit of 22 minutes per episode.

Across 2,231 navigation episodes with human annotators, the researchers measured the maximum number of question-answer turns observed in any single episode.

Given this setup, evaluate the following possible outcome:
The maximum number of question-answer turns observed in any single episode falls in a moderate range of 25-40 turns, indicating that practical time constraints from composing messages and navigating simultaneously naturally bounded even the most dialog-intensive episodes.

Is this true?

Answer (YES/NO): NO